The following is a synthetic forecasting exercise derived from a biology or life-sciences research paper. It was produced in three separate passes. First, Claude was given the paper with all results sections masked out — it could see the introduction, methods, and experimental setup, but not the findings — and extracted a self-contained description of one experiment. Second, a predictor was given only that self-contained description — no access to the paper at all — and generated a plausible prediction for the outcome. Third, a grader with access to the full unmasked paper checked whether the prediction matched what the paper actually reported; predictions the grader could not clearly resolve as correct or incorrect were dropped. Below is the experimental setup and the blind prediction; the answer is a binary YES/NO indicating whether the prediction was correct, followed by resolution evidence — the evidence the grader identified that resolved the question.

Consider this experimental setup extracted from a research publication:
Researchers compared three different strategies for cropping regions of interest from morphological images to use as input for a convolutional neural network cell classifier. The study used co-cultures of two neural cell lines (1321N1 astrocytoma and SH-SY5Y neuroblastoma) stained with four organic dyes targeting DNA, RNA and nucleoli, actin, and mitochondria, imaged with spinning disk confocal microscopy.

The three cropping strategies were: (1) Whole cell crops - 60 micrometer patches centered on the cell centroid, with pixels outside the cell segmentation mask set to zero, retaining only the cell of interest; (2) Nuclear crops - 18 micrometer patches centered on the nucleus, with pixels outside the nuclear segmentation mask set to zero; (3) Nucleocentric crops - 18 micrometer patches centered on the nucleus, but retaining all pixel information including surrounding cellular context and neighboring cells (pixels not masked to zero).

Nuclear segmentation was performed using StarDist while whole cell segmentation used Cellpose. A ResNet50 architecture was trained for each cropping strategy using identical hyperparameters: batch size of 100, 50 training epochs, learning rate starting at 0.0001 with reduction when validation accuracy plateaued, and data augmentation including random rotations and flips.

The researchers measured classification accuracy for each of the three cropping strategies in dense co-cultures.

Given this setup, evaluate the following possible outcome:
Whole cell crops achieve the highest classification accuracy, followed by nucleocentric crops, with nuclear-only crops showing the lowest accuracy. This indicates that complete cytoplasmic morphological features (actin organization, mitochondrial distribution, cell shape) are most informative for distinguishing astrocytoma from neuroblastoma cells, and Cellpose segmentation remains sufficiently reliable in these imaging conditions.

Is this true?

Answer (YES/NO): NO